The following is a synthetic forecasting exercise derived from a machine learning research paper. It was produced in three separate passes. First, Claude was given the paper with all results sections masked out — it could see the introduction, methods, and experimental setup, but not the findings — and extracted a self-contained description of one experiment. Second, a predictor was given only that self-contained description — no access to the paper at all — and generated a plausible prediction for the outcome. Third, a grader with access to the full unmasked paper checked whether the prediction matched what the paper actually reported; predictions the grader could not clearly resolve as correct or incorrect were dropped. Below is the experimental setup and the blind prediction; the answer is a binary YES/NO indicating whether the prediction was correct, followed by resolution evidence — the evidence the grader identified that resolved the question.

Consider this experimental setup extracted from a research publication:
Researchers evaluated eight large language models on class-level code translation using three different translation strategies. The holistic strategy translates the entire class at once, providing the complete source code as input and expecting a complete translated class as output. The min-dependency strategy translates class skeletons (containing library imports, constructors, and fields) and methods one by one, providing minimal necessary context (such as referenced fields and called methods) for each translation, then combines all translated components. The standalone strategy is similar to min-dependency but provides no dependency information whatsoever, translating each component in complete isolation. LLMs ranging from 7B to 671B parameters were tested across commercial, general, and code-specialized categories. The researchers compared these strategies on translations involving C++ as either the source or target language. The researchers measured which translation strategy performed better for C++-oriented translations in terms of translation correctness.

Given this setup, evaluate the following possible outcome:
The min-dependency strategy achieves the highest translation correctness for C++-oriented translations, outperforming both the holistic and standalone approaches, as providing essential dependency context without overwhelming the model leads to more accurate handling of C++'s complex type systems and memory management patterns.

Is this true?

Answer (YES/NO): NO